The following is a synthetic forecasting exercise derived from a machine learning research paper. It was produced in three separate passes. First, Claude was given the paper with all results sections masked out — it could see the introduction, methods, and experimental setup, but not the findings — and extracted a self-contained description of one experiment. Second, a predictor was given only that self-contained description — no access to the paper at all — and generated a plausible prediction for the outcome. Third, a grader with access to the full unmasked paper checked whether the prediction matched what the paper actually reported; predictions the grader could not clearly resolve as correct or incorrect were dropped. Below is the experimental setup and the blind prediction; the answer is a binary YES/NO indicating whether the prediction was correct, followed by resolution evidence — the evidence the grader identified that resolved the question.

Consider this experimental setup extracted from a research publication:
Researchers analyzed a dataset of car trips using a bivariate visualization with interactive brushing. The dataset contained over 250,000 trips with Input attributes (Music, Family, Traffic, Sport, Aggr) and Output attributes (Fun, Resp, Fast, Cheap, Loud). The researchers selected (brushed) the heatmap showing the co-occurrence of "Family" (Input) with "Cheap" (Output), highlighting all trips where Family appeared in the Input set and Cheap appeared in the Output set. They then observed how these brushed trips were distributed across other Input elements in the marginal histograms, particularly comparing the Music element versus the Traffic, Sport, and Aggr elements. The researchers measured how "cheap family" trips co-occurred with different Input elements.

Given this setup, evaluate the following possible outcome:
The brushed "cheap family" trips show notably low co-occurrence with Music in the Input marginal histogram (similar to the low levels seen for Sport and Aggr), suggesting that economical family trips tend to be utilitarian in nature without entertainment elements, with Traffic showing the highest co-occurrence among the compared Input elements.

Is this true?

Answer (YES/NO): NO